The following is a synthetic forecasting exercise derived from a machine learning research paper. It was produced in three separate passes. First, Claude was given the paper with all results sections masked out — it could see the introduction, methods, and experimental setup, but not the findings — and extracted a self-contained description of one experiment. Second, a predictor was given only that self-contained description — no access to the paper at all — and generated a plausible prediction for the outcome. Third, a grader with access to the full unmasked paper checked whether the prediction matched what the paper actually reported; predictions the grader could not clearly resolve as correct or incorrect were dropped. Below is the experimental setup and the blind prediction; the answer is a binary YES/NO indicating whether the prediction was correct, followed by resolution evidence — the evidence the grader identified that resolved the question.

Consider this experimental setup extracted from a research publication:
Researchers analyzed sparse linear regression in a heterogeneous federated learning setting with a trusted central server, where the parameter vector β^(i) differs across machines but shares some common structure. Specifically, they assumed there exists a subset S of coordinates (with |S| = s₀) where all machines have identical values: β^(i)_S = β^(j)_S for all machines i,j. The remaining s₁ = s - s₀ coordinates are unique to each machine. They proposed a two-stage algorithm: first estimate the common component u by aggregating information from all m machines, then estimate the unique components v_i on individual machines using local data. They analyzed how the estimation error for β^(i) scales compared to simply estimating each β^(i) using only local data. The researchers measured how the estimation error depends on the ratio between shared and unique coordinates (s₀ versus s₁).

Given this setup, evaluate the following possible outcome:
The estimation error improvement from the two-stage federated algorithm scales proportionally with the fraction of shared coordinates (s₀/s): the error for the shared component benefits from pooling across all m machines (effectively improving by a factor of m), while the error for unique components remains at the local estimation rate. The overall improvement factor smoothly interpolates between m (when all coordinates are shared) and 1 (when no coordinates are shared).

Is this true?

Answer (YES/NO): NO